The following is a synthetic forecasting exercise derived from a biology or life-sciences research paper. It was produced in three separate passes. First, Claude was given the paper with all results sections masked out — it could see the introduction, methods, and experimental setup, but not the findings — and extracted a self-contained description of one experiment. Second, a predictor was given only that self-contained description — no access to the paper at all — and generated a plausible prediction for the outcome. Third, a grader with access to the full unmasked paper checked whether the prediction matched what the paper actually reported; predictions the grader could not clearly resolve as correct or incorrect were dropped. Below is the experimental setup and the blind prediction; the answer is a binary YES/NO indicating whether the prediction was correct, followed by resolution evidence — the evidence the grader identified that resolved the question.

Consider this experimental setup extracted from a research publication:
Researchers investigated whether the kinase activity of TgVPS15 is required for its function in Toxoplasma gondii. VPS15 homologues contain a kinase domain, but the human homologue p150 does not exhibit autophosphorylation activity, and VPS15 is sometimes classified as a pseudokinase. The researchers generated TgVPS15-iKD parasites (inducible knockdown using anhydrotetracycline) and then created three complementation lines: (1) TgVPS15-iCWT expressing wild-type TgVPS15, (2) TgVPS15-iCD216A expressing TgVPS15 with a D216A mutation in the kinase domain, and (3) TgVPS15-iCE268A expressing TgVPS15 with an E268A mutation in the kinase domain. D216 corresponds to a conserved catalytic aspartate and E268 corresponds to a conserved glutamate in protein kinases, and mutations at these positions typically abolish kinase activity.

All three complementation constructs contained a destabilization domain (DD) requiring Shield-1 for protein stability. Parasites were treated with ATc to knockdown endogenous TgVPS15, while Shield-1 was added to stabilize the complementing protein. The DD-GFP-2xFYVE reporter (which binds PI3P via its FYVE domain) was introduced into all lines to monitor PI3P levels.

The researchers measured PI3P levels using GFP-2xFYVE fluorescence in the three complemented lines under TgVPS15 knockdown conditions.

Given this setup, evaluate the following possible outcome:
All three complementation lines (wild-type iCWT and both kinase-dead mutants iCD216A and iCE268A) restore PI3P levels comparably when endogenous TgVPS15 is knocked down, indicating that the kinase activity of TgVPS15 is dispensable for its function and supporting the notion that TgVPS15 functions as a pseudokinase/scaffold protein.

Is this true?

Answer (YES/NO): NO